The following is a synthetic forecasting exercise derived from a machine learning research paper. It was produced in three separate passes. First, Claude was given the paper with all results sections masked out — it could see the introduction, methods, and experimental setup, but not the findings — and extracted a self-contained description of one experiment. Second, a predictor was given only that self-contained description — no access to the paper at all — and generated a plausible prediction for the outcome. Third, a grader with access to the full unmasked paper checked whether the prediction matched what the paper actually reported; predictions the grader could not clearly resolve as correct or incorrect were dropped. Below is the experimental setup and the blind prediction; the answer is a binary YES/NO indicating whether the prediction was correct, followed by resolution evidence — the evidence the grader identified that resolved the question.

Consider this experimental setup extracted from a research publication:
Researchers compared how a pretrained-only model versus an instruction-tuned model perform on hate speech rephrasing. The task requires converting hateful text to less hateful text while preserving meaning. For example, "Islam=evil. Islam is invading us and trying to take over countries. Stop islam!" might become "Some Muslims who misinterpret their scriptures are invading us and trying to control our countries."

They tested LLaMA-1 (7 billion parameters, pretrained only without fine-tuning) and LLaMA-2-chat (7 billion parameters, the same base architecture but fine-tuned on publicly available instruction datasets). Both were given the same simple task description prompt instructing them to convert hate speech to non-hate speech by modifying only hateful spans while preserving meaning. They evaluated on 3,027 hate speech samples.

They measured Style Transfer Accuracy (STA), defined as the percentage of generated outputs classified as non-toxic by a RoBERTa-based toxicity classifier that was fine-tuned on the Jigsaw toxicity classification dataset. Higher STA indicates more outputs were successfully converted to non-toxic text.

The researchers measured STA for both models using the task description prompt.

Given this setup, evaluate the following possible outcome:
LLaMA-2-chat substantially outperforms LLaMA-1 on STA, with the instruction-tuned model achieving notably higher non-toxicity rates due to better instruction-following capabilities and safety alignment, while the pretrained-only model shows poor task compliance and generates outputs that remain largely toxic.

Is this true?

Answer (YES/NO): NO